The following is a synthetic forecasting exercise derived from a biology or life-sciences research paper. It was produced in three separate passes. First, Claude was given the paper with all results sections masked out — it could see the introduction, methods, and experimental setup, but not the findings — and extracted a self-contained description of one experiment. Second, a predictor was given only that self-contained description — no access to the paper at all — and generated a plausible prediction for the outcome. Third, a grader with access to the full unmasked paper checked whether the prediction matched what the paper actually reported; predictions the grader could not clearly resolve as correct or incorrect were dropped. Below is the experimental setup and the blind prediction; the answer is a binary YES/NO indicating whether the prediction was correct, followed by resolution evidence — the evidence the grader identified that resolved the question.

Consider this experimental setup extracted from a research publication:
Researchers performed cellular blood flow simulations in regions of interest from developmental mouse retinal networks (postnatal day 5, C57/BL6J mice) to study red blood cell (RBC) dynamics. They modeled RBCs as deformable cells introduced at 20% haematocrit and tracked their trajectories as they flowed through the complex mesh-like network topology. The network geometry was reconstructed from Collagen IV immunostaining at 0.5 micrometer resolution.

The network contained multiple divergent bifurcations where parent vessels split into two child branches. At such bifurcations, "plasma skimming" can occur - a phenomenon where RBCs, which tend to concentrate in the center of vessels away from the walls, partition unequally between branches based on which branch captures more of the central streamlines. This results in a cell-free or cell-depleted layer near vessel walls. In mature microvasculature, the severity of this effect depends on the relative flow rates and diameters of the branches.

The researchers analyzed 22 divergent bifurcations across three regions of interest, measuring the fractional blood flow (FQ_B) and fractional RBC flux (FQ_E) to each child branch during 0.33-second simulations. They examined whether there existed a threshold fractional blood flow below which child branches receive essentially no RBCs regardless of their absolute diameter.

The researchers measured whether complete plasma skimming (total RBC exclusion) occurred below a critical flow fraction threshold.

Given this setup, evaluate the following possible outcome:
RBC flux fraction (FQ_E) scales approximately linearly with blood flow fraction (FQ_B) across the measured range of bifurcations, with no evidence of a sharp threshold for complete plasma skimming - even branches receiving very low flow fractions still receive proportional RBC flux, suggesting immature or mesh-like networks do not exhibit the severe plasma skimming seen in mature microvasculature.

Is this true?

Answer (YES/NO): NO